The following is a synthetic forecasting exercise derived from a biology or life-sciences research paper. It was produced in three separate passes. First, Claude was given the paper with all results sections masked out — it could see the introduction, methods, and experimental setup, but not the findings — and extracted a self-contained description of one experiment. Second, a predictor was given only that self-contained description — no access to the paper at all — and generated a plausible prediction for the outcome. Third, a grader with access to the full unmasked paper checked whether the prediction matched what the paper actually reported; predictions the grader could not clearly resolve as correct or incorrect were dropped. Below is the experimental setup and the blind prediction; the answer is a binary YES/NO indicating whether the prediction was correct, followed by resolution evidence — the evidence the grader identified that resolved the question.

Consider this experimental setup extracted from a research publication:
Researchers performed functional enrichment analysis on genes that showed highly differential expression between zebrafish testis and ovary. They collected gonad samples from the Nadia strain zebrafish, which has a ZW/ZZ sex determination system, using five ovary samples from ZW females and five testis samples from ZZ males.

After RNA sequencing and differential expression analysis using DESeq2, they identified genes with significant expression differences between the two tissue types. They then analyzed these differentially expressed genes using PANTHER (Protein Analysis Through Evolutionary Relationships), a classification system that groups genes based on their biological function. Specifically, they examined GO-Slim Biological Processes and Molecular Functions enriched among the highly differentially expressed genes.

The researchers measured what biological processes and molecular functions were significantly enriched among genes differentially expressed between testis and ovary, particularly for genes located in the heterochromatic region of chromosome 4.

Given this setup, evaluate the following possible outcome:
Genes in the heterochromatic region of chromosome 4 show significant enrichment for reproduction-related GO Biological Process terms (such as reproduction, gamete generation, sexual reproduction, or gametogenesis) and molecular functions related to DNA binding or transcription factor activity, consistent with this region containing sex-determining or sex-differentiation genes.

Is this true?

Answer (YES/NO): NO